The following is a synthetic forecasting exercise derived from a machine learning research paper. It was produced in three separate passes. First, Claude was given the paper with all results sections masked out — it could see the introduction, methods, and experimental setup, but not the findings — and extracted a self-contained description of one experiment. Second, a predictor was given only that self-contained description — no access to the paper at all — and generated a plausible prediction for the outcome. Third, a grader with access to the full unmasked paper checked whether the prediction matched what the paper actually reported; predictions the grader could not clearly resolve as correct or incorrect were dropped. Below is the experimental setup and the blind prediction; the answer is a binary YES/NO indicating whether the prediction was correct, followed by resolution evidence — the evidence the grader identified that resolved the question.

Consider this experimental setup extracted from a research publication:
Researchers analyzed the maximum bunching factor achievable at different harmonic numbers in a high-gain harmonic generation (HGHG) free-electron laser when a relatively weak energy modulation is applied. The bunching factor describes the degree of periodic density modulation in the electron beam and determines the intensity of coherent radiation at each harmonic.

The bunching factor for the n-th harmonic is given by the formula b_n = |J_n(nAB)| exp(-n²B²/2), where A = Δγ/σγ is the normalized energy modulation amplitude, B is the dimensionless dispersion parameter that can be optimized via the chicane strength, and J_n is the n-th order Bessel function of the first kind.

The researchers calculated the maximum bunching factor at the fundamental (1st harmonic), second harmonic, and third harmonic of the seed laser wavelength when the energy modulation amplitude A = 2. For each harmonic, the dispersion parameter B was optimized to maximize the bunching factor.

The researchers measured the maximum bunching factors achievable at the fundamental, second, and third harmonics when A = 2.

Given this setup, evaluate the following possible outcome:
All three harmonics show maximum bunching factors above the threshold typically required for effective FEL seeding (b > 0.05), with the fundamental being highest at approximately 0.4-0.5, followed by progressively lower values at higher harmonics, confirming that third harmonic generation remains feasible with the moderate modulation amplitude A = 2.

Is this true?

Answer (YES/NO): YES